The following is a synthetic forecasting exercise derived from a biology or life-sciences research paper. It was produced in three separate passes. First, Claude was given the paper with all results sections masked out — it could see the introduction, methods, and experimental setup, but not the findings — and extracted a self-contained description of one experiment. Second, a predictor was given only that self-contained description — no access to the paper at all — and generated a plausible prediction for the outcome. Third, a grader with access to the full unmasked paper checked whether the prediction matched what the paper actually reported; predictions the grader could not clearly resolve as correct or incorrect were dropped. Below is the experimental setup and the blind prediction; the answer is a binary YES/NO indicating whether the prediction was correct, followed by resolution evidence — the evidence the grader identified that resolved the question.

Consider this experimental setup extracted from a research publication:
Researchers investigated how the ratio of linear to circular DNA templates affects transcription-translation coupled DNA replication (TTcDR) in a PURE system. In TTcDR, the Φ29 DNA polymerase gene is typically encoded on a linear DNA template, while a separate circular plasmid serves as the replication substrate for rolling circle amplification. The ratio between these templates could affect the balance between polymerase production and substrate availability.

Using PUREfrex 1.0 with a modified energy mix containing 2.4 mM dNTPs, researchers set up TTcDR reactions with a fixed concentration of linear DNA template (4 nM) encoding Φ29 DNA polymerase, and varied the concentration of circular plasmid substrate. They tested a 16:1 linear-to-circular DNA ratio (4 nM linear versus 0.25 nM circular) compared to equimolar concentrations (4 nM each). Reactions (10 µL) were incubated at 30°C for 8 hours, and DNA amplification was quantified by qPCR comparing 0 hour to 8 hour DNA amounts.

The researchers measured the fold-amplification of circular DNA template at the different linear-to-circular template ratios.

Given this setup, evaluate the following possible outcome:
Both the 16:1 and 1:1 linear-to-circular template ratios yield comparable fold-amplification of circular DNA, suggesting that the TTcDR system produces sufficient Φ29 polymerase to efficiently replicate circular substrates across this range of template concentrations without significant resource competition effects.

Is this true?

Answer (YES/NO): NO